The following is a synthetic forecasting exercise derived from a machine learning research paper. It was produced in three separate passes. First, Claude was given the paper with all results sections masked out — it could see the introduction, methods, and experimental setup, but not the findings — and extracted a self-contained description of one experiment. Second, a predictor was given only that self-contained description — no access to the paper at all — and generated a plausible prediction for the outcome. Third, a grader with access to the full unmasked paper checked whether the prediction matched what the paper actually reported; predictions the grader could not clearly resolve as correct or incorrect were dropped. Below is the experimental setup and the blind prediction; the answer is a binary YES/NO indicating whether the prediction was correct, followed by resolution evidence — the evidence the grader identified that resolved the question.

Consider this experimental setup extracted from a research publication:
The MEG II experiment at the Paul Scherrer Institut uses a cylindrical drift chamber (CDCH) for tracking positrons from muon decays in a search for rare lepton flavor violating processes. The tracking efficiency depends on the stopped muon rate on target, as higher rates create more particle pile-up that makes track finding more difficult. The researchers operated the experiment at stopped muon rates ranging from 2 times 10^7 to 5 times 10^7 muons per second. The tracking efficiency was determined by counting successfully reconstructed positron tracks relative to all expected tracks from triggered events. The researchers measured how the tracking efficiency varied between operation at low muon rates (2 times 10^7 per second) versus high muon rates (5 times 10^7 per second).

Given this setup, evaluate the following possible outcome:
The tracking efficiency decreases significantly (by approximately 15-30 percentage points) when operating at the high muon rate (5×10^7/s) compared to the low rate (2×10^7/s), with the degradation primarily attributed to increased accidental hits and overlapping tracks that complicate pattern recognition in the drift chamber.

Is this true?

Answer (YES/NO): NO